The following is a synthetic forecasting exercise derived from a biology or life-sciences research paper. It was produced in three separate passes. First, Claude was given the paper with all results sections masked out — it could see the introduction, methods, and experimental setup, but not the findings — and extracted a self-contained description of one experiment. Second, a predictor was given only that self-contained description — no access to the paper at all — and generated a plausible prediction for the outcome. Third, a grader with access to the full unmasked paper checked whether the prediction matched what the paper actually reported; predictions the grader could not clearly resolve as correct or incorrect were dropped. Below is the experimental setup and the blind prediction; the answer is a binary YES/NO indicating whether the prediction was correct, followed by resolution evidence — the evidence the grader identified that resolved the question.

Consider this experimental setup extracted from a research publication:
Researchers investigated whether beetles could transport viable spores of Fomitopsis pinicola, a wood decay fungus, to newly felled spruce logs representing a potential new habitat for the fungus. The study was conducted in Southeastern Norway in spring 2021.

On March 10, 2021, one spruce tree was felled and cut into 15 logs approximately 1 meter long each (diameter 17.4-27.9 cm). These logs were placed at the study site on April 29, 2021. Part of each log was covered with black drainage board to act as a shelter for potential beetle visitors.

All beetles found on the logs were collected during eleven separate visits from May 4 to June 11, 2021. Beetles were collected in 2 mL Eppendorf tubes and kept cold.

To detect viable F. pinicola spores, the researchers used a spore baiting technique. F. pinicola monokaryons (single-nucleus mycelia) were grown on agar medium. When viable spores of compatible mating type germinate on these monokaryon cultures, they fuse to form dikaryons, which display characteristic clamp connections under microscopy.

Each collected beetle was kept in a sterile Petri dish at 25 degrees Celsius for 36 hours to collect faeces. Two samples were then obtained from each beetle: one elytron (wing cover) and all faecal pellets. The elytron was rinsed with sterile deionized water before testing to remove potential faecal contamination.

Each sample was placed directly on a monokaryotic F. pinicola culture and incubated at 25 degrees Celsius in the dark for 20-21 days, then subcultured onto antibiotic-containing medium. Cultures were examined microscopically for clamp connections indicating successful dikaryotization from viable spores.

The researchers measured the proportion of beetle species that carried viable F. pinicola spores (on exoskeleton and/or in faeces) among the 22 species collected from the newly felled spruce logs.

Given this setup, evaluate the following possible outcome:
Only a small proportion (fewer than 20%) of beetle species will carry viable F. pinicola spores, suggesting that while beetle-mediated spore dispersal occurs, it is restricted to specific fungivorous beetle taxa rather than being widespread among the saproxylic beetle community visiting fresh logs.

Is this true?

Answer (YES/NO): NO